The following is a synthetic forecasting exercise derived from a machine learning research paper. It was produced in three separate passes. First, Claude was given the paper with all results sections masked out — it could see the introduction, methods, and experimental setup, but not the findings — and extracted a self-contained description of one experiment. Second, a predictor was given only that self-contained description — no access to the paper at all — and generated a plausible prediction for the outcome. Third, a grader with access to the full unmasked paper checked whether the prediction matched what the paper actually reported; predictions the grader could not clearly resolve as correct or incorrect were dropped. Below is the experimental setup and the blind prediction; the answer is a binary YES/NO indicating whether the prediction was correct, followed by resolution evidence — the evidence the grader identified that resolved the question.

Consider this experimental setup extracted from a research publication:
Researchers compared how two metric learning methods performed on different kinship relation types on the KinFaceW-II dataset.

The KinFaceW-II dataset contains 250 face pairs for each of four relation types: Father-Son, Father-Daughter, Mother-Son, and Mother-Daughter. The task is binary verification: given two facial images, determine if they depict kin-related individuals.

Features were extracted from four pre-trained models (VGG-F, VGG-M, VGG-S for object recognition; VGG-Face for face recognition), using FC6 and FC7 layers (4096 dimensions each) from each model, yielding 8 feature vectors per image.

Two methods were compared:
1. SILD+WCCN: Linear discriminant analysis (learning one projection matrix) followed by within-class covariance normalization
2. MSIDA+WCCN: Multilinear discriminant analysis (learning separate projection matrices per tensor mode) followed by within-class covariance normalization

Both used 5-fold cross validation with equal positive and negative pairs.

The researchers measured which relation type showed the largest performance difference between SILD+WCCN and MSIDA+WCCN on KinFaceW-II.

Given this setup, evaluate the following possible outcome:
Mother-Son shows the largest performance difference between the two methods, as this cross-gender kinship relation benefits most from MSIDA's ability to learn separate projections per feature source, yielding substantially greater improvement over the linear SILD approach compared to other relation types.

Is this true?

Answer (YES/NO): NO